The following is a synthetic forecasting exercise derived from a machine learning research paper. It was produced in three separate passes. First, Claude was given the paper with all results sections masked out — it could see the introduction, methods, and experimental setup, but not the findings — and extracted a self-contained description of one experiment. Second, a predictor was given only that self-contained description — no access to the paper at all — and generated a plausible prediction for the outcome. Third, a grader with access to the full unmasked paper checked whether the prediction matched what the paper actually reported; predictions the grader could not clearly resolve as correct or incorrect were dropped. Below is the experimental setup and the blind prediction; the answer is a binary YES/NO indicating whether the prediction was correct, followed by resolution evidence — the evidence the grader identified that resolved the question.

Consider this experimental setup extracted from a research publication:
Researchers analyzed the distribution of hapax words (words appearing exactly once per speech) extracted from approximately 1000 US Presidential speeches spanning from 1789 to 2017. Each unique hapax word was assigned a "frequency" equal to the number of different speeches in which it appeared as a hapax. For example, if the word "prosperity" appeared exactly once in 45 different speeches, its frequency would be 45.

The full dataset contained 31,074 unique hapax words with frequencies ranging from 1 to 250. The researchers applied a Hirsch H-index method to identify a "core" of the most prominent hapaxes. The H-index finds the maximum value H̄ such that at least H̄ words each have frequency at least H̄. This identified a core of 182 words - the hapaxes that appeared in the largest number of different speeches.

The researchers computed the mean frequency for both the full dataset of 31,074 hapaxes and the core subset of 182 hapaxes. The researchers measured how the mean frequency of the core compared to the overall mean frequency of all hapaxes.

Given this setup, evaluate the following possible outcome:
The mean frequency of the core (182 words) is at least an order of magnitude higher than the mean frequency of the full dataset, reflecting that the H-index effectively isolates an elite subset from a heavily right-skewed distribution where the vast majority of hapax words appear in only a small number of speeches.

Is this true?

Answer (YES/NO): YES